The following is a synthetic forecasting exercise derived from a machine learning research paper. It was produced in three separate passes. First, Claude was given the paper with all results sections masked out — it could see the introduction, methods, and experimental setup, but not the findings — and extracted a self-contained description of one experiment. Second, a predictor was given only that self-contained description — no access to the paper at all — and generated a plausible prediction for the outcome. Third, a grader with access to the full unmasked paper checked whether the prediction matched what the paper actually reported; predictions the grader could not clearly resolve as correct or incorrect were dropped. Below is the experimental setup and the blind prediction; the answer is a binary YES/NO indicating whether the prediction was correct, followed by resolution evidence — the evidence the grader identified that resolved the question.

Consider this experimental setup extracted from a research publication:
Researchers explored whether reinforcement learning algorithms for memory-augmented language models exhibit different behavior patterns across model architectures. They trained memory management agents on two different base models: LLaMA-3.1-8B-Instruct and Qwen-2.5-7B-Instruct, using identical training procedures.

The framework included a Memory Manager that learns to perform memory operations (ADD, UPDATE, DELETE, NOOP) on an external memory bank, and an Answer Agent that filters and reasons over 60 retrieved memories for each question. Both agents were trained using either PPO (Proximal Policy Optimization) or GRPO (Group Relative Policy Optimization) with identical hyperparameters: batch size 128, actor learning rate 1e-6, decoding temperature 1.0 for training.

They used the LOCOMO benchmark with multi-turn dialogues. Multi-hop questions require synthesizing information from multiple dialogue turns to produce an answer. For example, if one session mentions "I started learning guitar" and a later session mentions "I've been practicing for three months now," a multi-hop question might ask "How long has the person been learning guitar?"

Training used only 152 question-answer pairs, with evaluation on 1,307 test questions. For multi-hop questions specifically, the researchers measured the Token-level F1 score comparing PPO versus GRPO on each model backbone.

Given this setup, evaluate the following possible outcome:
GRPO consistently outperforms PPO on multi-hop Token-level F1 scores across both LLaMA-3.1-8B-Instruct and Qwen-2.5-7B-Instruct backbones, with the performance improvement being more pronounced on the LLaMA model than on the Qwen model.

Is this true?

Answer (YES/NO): NO